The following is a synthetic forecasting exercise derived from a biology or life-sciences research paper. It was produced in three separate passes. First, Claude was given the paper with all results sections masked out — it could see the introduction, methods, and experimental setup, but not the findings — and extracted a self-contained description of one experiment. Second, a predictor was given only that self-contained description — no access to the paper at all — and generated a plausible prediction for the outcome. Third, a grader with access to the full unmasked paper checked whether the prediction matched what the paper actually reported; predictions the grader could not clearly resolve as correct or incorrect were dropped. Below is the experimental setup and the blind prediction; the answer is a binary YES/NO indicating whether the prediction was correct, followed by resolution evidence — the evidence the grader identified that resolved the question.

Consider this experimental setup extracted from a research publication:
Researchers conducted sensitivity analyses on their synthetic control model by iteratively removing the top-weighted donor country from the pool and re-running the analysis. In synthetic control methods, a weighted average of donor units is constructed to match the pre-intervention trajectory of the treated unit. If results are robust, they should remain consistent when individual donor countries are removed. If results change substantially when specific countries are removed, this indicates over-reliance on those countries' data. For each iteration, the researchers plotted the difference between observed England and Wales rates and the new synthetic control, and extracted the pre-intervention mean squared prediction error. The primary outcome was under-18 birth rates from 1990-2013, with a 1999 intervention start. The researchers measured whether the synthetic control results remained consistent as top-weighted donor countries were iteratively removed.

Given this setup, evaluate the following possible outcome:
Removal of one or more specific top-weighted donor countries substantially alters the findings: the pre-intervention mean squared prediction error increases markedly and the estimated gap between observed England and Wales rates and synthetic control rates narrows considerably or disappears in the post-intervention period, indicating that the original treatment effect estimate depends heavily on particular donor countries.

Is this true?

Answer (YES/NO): NO